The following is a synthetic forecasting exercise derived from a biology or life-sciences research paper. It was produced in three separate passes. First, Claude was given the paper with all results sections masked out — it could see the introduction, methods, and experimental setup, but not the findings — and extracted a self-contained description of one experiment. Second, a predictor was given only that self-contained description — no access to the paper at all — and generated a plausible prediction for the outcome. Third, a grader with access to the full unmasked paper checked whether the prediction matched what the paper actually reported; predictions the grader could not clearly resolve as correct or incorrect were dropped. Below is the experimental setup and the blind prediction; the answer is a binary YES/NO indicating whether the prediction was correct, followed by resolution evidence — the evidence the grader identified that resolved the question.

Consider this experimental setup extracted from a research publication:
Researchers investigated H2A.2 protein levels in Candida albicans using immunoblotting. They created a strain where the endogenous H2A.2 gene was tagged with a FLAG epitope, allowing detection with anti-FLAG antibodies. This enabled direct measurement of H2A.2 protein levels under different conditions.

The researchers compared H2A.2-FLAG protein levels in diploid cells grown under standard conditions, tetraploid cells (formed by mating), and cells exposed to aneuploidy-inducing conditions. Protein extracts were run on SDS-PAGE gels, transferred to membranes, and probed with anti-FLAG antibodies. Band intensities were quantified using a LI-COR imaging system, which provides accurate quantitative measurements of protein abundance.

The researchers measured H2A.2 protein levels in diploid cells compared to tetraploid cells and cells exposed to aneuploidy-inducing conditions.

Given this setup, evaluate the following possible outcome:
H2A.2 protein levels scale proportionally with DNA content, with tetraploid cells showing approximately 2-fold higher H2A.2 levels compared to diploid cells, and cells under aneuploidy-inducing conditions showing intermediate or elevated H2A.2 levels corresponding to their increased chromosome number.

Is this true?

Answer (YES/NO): NO